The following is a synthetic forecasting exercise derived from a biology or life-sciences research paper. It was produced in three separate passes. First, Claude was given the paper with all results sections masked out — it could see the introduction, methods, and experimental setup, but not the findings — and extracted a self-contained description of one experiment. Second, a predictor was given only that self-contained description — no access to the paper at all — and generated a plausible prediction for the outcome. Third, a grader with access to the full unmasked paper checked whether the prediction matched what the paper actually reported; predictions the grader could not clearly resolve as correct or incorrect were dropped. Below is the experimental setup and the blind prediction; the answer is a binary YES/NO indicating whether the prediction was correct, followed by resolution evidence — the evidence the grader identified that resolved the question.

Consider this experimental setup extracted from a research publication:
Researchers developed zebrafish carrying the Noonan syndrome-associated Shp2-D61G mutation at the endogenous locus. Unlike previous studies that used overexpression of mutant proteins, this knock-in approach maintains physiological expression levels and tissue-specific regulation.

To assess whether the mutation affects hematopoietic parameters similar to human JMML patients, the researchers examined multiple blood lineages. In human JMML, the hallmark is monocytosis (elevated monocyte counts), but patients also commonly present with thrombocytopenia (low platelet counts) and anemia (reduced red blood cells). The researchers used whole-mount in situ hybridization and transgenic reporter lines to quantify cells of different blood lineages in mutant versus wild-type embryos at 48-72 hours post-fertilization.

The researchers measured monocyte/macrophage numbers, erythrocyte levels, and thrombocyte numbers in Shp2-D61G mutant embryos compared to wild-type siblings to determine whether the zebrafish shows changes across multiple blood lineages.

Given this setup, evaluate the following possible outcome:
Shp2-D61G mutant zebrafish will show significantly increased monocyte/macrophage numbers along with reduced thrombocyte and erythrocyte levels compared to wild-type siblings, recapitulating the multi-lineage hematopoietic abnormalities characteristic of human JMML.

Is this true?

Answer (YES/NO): YES